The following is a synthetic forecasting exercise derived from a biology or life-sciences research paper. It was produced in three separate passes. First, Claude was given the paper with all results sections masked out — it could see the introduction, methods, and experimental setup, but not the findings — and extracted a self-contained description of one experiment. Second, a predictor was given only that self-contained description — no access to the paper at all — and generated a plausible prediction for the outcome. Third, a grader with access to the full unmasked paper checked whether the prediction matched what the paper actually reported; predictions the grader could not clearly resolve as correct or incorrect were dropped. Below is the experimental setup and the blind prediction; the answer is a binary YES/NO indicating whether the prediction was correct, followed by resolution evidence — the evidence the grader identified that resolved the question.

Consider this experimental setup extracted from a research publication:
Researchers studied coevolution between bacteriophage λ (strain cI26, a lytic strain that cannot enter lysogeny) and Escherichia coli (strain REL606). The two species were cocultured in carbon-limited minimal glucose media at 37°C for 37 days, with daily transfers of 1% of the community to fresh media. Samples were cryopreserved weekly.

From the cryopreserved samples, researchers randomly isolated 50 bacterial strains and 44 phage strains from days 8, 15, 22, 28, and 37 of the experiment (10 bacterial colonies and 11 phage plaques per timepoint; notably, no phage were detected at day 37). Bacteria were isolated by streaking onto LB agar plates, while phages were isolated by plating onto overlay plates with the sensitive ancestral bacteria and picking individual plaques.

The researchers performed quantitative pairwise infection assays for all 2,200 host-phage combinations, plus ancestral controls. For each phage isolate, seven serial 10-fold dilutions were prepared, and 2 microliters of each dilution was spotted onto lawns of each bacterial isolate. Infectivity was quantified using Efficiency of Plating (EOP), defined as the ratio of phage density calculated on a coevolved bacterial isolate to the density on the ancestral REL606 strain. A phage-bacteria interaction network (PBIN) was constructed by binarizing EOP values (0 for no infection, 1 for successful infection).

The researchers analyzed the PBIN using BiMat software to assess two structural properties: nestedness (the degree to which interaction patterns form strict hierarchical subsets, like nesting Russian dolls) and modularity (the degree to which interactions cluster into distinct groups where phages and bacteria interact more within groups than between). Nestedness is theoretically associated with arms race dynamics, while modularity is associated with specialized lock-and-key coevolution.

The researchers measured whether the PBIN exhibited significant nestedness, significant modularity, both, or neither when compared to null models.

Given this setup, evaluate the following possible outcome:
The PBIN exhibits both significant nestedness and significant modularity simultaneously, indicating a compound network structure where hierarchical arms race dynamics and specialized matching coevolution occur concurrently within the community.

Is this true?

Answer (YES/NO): NO